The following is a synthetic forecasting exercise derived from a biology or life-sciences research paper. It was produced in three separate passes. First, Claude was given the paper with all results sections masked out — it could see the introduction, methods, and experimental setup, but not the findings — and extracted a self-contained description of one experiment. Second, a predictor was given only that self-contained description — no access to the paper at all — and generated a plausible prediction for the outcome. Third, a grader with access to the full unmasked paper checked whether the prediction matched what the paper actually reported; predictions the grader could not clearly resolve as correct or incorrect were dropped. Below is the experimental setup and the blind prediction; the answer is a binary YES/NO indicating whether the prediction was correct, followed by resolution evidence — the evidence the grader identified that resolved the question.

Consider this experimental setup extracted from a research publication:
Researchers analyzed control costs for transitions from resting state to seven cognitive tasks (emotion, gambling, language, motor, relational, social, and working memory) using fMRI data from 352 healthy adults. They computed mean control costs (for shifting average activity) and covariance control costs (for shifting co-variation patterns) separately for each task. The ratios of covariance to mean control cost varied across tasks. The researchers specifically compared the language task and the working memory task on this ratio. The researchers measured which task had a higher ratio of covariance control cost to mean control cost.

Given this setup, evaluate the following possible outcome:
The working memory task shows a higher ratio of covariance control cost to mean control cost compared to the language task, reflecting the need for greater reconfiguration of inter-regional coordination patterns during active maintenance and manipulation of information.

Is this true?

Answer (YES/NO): NO